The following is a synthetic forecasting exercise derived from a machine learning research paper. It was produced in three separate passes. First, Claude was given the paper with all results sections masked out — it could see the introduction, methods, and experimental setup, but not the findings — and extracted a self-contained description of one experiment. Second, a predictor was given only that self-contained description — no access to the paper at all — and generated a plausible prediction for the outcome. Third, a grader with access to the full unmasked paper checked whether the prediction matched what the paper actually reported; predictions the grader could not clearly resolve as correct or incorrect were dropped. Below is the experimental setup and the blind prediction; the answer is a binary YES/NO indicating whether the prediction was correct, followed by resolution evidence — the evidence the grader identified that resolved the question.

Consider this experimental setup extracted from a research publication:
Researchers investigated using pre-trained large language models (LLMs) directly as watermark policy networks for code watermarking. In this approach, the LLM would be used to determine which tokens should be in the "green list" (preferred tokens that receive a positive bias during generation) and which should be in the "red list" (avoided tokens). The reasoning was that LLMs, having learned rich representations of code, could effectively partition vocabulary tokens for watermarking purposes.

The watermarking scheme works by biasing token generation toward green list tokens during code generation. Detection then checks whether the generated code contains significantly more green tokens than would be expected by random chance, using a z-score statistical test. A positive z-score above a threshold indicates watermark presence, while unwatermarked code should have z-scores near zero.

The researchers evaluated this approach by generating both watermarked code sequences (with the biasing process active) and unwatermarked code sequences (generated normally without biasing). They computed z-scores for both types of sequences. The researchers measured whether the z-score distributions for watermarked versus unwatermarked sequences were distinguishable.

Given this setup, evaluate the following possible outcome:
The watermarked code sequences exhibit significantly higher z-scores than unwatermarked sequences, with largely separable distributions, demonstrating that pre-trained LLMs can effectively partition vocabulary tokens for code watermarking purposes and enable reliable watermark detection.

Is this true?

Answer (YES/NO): NO